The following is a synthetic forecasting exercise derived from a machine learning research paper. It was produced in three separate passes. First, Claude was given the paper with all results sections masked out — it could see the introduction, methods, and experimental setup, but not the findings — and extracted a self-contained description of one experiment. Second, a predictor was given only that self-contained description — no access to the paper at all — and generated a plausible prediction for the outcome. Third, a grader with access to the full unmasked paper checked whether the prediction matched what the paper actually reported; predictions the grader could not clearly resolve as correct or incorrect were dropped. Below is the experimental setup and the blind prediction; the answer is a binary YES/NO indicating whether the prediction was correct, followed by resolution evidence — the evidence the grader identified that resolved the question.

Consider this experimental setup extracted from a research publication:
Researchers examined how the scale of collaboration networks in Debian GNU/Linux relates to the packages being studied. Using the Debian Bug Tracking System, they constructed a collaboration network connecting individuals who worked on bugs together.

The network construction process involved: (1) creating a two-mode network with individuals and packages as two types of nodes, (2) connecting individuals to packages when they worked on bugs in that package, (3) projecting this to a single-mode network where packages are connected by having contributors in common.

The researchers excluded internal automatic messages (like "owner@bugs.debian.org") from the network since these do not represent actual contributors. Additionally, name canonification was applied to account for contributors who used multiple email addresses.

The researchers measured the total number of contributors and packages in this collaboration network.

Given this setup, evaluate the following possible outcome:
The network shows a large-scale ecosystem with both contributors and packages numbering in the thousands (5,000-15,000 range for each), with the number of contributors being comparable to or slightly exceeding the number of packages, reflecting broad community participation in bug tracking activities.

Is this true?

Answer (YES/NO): NO